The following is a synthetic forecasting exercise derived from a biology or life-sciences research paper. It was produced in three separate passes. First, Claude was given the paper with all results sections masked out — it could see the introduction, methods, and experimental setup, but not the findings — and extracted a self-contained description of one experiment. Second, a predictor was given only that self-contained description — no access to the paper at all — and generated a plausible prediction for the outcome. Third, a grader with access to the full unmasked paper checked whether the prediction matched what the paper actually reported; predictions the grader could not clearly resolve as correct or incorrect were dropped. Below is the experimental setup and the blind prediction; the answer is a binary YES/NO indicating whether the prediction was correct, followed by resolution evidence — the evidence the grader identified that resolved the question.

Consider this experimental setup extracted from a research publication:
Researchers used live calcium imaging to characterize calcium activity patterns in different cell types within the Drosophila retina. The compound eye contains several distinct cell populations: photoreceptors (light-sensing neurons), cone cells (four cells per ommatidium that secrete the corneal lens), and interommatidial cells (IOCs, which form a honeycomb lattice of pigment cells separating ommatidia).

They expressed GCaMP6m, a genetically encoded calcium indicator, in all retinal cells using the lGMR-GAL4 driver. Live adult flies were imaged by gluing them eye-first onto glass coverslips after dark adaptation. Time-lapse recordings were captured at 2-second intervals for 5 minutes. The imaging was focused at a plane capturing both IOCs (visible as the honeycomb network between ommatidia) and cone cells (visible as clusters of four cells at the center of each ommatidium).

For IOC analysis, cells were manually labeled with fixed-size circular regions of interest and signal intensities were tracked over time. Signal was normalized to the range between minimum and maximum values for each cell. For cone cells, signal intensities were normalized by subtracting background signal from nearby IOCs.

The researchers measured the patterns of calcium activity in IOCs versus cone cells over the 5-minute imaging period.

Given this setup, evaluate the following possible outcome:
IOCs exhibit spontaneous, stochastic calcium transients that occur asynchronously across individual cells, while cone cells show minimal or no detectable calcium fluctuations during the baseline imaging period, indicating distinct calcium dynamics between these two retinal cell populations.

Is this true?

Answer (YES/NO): NO